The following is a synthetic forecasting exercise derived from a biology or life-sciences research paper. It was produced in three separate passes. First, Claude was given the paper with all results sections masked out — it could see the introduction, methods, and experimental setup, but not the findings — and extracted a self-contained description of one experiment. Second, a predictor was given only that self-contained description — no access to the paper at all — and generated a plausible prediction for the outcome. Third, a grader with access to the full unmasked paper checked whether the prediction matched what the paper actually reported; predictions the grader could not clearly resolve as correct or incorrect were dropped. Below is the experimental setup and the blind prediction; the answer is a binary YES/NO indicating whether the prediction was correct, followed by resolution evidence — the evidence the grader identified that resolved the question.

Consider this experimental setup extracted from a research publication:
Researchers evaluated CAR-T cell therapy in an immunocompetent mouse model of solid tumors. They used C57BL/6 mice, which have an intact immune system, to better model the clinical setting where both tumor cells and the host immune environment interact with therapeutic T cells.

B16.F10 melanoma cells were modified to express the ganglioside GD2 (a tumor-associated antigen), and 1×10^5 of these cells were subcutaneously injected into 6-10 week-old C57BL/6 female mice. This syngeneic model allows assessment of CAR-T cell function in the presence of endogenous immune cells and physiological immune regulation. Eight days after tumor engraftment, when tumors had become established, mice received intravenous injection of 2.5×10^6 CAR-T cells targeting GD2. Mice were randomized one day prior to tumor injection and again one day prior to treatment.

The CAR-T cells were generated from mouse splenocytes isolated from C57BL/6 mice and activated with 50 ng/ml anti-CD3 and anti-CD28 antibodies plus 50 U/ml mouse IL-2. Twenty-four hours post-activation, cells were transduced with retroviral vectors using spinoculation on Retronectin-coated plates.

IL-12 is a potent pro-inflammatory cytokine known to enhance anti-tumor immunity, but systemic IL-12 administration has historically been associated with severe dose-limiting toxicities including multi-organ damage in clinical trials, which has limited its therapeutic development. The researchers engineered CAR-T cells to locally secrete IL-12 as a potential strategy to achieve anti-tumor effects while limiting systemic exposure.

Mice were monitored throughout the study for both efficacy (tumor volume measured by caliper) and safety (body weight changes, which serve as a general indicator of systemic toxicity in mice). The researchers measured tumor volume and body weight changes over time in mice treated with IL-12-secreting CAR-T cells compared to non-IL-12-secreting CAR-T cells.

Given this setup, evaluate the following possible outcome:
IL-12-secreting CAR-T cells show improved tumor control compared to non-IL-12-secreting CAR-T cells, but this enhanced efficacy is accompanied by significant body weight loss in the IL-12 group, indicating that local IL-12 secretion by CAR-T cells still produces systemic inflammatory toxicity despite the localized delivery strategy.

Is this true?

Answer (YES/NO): NO